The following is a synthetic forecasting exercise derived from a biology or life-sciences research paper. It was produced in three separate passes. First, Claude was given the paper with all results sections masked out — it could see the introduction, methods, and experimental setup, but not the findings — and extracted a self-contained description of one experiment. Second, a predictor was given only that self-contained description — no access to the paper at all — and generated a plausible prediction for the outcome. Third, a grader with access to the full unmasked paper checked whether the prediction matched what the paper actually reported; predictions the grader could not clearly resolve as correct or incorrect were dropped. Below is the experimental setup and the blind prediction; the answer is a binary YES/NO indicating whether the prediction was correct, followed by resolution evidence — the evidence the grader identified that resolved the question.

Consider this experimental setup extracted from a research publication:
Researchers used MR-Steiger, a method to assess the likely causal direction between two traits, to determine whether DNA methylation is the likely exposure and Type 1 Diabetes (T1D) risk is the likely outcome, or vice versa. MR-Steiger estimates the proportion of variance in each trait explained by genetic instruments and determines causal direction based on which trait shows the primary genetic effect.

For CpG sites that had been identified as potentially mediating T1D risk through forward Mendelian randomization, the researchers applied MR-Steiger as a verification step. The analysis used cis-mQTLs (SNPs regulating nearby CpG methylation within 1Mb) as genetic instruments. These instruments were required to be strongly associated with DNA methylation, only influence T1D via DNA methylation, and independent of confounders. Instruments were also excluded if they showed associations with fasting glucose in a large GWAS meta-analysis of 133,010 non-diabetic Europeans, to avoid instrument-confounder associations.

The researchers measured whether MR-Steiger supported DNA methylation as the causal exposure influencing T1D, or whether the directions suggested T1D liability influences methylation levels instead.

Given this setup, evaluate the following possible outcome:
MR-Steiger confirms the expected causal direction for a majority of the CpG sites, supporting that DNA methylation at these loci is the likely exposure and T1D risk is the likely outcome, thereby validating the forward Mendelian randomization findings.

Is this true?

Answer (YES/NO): YES